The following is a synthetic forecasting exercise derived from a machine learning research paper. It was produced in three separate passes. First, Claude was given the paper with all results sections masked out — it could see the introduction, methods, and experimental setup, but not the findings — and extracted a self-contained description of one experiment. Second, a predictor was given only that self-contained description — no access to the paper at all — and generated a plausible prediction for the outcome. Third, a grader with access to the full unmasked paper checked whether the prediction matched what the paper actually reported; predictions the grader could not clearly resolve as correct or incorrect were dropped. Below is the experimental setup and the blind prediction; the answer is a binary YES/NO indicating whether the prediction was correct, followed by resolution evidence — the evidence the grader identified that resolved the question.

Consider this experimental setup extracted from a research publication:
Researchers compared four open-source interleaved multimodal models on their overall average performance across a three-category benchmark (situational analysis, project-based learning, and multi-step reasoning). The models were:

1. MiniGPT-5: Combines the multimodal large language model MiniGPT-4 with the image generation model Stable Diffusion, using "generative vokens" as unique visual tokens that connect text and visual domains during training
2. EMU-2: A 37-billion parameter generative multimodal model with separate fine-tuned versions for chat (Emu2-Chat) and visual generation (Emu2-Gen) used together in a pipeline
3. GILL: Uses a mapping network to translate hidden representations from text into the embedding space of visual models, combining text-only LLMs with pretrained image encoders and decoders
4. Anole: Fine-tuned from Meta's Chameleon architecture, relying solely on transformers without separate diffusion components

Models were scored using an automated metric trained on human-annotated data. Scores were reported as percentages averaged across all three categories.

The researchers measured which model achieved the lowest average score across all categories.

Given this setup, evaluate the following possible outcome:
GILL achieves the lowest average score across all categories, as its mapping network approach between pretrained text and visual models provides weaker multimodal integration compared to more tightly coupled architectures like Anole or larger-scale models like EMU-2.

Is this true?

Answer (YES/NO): NO